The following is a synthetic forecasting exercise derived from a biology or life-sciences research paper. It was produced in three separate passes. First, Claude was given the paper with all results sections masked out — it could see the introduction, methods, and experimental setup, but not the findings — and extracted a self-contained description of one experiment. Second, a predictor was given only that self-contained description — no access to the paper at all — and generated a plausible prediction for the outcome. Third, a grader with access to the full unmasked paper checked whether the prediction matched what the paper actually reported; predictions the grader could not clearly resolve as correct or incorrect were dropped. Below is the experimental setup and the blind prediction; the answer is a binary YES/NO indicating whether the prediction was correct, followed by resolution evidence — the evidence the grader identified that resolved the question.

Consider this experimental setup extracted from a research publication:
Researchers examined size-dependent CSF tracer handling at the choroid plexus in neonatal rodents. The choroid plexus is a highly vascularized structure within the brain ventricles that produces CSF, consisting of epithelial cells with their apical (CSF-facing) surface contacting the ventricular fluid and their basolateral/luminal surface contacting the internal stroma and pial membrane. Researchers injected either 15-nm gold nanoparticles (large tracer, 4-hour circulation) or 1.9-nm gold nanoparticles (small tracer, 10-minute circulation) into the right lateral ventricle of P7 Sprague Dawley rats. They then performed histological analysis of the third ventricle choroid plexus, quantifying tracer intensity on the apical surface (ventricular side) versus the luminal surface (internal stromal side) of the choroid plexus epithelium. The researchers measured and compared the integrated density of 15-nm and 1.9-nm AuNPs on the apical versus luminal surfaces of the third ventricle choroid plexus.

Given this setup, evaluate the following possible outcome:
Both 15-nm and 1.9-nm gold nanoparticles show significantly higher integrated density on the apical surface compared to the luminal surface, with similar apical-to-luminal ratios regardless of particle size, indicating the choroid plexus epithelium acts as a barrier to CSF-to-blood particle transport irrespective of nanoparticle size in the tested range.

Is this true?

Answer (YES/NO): NO